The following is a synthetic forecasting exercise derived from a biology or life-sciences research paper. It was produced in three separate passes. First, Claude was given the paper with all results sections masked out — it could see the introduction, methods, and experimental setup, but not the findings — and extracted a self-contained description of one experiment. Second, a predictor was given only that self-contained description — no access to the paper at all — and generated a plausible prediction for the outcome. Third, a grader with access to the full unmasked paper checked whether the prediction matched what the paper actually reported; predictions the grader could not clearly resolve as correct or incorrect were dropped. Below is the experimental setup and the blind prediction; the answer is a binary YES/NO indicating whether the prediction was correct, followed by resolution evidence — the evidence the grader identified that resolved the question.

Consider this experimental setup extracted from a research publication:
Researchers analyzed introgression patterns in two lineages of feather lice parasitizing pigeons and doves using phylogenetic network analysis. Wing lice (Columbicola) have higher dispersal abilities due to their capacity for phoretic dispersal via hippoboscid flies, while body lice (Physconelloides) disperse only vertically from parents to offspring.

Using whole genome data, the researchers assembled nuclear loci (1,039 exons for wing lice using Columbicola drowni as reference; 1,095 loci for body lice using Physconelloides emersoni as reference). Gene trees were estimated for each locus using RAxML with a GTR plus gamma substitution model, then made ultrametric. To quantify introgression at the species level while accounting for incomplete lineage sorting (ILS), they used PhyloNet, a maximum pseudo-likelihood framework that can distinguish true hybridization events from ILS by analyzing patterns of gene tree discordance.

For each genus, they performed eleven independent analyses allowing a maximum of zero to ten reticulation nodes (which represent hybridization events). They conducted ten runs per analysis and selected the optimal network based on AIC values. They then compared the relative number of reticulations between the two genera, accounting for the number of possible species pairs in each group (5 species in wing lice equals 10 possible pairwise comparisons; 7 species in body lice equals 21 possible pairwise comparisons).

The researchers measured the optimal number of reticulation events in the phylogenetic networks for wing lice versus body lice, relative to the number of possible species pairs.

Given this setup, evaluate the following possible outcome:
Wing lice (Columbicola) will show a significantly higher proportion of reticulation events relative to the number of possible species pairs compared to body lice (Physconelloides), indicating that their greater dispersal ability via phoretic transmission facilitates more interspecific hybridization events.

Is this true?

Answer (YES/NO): YES